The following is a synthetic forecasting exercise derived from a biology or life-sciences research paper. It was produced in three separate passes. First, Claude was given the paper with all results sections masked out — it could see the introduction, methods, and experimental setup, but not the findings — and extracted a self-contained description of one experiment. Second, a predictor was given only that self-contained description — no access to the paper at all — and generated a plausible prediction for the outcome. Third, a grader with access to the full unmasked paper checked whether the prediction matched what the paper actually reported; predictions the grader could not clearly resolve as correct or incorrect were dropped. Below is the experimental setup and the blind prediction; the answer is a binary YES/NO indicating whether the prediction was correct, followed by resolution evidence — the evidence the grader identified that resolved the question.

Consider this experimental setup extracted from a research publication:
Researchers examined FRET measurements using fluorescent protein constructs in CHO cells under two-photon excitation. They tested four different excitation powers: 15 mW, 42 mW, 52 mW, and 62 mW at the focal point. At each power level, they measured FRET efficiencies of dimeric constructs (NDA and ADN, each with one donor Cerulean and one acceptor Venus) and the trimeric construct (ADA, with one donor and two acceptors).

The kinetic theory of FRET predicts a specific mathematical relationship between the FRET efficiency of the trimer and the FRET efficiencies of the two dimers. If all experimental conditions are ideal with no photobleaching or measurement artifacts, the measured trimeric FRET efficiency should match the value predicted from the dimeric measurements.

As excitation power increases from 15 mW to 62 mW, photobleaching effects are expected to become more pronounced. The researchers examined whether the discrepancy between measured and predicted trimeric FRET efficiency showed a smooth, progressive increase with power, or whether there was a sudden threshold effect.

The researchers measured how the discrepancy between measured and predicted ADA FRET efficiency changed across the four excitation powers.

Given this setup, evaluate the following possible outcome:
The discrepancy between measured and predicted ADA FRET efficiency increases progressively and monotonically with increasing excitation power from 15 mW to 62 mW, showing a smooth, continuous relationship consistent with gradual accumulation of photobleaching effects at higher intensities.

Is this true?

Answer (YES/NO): NO